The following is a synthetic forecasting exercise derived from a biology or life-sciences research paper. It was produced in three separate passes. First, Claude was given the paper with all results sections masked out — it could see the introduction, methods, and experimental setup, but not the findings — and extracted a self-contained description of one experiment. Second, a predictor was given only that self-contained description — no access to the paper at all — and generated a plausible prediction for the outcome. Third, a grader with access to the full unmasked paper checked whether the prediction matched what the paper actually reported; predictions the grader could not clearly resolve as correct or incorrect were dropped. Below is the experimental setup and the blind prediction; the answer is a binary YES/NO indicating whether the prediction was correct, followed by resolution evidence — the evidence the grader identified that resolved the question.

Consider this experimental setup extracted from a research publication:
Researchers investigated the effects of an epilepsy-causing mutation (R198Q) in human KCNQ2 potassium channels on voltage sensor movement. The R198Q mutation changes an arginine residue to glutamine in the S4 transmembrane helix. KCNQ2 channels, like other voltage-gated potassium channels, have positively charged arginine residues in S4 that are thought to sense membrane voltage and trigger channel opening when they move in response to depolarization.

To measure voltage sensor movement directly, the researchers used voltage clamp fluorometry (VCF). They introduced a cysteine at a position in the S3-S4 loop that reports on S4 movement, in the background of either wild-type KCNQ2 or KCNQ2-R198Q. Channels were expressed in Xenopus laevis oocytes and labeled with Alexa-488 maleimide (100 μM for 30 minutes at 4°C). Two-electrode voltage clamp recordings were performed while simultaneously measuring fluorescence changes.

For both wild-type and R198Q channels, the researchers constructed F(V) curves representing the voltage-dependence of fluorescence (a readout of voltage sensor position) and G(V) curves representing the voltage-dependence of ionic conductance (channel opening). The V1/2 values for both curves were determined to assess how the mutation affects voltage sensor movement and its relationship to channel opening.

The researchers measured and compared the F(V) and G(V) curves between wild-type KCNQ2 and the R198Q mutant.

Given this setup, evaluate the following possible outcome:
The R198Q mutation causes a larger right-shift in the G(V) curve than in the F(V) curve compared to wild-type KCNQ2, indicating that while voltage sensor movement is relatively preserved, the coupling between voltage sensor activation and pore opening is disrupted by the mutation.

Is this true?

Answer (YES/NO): NO